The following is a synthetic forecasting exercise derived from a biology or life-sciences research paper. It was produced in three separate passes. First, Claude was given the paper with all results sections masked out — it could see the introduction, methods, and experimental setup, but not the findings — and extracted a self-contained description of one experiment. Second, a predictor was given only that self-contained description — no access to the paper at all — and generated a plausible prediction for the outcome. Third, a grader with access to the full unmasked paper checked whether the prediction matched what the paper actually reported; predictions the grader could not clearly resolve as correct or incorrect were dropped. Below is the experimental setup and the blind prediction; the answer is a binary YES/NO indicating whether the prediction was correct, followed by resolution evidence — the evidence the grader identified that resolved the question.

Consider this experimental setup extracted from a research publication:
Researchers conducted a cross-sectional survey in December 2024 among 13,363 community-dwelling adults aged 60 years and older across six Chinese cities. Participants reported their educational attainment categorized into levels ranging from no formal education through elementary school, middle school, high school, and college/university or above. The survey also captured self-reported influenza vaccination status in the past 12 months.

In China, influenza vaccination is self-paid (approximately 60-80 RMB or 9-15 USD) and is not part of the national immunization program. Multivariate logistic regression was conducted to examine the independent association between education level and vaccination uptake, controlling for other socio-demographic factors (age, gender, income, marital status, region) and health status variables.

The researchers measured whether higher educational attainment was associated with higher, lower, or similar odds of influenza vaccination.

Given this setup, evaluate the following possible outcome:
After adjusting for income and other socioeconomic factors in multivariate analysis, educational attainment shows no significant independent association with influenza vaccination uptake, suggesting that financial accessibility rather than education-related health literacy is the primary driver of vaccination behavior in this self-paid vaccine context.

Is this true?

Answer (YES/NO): NO